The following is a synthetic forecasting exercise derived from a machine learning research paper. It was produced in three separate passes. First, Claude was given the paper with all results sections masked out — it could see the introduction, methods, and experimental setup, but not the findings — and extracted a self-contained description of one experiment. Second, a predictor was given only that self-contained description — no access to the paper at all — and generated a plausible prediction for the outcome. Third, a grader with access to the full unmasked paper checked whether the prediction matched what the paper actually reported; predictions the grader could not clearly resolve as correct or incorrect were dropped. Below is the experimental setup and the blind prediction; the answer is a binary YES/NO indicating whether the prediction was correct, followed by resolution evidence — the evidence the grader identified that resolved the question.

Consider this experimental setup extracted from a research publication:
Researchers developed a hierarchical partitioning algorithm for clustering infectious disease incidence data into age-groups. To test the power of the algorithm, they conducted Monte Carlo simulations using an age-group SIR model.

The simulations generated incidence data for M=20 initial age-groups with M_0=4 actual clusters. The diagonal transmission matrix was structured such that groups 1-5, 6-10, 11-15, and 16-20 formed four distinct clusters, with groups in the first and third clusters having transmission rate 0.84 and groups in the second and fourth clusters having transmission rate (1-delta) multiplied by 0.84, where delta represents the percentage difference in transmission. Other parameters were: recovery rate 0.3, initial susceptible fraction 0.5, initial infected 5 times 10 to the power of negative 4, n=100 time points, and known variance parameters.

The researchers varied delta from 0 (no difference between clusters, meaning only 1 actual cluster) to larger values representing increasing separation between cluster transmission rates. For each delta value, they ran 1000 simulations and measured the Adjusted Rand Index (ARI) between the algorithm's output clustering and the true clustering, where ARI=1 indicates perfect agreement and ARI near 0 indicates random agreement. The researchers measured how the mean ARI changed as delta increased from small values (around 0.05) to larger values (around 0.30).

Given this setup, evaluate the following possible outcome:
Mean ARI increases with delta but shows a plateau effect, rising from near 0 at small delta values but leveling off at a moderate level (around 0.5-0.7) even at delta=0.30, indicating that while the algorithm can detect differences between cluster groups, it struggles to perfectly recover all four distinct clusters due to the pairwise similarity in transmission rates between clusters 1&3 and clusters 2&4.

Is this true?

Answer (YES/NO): NO